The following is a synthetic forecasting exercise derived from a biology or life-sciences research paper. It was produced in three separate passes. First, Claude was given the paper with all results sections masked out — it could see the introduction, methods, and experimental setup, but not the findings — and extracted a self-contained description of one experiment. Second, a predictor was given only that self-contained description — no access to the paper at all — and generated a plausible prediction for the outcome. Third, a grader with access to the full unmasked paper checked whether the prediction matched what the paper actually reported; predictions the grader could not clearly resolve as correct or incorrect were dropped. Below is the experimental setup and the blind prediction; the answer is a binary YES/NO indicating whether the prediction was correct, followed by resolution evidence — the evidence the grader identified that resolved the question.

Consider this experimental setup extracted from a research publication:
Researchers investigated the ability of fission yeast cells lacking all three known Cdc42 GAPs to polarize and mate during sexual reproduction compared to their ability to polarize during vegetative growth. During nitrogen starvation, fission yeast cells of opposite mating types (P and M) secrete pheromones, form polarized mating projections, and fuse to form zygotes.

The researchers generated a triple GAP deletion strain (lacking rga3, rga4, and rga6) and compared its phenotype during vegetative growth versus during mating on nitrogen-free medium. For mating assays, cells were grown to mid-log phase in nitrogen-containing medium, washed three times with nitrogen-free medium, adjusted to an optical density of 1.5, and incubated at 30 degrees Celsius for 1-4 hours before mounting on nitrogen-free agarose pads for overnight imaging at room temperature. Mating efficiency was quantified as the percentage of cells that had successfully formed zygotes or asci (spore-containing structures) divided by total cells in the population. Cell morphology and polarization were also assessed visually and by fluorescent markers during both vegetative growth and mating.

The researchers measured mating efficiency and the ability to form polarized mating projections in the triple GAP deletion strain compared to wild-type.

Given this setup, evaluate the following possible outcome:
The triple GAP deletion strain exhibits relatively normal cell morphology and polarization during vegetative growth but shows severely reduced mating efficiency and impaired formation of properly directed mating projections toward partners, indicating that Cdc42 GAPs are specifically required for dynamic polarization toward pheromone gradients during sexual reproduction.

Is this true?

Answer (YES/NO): NO